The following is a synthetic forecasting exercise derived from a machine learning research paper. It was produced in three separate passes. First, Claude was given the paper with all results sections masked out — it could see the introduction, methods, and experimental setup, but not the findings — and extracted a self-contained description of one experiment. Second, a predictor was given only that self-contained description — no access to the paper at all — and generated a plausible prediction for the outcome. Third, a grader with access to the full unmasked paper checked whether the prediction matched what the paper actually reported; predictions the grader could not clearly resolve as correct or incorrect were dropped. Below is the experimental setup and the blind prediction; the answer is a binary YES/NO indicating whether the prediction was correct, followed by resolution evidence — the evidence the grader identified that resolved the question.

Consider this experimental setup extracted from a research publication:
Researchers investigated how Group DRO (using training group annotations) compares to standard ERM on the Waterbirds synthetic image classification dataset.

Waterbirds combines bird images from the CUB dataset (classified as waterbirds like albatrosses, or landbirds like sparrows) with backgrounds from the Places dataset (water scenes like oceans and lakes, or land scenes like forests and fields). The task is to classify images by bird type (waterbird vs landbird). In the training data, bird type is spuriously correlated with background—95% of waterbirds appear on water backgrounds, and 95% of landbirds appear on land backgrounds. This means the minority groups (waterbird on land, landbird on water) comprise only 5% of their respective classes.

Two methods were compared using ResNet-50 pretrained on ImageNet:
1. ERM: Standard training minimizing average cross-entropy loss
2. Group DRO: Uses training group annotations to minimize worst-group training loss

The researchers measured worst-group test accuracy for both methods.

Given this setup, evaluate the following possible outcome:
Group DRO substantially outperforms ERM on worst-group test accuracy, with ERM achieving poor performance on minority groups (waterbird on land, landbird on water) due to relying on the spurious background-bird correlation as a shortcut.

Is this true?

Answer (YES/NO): YES